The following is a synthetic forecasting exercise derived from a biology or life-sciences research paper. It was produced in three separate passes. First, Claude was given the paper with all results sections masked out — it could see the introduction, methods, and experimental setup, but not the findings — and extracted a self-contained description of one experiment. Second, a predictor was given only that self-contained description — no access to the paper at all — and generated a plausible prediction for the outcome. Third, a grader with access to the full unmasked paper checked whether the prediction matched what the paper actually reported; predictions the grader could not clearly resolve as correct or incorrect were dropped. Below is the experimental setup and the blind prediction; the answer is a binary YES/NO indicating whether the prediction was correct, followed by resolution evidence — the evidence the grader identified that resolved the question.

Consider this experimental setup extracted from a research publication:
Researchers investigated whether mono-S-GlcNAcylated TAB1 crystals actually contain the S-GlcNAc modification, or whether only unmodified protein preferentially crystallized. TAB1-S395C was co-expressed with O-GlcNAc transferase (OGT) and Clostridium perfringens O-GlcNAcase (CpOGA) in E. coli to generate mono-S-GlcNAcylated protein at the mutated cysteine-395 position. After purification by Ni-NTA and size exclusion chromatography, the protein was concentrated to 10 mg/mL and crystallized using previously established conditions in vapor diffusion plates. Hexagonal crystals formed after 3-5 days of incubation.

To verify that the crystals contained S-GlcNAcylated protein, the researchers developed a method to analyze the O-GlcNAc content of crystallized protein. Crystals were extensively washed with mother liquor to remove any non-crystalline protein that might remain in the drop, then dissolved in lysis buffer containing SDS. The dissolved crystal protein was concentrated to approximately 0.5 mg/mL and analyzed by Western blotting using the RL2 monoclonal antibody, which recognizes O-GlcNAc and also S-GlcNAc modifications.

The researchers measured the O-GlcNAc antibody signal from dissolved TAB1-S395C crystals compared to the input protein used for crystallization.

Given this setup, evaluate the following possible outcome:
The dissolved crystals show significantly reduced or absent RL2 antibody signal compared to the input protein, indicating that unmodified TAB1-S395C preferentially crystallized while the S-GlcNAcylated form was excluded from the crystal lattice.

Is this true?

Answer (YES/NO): NO